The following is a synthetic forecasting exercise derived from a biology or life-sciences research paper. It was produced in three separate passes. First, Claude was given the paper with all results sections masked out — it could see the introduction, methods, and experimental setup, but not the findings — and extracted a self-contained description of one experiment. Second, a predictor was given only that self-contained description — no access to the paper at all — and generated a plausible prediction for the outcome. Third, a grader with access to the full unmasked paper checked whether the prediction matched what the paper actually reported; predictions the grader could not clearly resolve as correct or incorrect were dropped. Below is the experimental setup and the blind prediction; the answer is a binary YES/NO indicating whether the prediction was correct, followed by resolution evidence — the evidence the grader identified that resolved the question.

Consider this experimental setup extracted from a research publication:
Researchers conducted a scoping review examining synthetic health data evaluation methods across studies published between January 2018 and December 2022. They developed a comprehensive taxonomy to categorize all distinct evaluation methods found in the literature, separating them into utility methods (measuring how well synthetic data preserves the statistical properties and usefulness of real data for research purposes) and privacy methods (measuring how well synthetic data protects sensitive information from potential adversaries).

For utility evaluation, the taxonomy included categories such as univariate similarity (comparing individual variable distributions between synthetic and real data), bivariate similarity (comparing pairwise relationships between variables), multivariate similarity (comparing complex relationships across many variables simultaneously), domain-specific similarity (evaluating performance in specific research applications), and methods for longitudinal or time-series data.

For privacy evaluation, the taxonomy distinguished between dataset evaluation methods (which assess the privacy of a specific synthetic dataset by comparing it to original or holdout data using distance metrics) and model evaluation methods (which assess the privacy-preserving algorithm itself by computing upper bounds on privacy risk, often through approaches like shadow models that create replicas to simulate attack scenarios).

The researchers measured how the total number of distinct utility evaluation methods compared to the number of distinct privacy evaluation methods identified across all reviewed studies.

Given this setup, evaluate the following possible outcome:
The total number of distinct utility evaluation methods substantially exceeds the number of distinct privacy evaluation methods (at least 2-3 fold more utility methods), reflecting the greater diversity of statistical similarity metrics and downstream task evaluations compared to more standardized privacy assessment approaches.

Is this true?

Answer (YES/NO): YES